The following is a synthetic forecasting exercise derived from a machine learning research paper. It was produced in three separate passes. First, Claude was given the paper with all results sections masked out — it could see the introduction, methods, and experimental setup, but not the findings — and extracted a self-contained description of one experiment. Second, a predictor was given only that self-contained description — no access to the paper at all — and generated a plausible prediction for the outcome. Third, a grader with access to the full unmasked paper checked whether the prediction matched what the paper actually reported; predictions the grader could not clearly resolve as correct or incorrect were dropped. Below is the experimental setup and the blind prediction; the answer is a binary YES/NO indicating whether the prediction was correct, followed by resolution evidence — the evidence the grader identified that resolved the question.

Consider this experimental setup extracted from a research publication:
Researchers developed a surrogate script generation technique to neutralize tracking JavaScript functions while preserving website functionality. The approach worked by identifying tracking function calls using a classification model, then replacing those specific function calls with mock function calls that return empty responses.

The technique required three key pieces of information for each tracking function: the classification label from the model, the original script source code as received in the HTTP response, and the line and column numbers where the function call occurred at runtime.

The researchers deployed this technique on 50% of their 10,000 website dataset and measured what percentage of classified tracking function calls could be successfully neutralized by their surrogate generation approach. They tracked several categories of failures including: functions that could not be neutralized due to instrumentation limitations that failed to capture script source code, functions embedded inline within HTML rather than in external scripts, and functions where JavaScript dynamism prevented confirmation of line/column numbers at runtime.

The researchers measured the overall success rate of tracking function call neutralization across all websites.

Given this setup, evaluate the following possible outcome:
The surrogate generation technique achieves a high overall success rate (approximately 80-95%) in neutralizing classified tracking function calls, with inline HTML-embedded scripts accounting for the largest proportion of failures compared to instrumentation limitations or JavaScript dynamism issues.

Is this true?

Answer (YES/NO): NO